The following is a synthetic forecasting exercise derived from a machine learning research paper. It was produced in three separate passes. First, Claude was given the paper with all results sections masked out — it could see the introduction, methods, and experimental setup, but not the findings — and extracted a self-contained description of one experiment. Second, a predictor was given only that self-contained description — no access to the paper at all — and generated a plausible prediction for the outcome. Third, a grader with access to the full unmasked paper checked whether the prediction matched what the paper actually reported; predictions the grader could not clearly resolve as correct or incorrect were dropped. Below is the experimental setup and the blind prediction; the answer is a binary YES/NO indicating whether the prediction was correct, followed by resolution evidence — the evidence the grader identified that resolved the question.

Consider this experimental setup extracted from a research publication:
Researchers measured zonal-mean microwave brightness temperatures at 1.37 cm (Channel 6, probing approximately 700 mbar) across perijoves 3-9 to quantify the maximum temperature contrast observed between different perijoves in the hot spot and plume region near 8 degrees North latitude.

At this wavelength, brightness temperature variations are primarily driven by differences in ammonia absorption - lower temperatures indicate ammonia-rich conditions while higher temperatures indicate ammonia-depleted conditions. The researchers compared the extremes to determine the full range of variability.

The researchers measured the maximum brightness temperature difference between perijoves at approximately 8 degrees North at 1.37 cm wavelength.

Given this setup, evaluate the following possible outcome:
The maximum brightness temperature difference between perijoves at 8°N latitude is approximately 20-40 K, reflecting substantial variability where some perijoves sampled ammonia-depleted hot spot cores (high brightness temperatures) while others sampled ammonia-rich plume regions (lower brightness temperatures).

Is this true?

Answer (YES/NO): YES